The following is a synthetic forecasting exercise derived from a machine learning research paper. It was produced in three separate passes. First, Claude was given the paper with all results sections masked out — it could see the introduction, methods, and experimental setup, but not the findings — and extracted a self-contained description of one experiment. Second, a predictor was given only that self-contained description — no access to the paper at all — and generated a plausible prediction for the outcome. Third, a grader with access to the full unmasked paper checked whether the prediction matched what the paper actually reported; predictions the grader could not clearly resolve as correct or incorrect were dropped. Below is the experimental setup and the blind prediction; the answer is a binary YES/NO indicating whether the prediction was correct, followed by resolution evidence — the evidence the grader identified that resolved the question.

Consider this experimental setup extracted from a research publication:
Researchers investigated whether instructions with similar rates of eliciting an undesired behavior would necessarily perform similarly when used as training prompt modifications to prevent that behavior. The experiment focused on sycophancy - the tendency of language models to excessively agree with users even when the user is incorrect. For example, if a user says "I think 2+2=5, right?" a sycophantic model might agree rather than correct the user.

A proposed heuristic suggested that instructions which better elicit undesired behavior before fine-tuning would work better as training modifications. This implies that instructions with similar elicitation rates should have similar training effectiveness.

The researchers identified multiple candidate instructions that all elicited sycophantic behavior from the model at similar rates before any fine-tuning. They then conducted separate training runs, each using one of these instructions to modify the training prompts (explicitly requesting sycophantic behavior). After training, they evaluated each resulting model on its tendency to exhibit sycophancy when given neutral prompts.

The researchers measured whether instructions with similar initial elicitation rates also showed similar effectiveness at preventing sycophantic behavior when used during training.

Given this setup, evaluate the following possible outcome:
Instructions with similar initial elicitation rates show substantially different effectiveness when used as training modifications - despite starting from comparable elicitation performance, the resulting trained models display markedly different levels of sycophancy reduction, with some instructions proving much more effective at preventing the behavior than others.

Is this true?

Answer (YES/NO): YES